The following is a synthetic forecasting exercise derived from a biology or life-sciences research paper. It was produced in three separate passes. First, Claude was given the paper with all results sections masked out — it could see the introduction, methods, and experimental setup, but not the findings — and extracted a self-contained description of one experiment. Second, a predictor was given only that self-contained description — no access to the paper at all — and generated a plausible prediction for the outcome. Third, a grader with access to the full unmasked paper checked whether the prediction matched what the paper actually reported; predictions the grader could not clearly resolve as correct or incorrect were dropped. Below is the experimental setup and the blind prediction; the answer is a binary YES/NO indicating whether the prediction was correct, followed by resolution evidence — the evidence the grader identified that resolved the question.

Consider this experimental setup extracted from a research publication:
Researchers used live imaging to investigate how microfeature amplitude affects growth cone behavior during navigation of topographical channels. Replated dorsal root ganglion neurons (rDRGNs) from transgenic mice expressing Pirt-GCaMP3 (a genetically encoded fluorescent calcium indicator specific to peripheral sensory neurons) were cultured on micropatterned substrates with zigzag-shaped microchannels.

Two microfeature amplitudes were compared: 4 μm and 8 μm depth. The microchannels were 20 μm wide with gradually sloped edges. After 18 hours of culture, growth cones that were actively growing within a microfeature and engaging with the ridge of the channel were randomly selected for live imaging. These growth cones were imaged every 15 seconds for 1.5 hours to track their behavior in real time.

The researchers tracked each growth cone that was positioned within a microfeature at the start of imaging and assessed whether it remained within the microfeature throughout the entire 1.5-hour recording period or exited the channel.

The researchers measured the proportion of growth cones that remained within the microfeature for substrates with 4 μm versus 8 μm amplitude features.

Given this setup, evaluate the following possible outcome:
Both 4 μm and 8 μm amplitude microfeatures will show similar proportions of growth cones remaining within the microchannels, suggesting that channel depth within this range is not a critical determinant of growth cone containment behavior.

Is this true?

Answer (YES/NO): NO